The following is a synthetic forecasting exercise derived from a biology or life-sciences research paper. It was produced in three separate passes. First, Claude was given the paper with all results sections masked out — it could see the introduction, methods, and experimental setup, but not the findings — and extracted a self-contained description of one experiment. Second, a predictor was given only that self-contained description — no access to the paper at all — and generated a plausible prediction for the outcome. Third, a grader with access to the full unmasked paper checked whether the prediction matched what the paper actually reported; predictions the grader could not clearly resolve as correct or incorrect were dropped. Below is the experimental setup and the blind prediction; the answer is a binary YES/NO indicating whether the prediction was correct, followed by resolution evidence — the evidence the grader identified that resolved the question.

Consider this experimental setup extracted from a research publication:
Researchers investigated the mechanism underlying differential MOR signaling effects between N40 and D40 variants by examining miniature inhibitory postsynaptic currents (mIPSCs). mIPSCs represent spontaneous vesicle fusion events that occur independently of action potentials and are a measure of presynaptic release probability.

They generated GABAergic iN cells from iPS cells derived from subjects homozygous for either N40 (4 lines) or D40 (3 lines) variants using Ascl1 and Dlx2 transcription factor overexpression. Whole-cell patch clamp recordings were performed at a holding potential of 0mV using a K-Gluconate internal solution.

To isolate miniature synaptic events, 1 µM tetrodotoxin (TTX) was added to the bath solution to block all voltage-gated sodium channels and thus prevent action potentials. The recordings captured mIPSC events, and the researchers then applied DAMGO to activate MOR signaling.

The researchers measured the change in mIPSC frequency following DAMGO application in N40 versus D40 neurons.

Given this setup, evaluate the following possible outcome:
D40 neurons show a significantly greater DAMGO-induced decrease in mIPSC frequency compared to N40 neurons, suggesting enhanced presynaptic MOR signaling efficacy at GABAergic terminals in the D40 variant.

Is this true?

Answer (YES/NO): YES